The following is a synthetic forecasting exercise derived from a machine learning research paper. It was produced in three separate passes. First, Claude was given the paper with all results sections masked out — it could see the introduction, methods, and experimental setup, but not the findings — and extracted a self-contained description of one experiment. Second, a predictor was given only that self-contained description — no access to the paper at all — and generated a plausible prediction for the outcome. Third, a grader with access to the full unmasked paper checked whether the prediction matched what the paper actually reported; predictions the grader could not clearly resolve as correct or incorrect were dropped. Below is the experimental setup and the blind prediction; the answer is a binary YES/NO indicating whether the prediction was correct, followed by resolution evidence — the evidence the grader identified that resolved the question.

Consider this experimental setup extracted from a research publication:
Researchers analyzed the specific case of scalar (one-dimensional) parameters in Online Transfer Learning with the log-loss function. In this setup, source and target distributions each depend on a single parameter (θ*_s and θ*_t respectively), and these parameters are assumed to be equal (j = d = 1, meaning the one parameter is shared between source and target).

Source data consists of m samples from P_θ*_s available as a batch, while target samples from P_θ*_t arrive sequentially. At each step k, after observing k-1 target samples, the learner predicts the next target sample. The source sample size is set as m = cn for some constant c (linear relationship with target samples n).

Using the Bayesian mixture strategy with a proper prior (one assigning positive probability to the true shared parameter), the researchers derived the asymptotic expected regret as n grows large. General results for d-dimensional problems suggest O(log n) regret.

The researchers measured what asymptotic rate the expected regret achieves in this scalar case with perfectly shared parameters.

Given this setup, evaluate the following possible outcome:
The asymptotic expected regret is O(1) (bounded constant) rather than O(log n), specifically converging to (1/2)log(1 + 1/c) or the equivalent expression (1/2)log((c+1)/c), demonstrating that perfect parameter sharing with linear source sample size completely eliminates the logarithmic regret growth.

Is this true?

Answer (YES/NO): NO